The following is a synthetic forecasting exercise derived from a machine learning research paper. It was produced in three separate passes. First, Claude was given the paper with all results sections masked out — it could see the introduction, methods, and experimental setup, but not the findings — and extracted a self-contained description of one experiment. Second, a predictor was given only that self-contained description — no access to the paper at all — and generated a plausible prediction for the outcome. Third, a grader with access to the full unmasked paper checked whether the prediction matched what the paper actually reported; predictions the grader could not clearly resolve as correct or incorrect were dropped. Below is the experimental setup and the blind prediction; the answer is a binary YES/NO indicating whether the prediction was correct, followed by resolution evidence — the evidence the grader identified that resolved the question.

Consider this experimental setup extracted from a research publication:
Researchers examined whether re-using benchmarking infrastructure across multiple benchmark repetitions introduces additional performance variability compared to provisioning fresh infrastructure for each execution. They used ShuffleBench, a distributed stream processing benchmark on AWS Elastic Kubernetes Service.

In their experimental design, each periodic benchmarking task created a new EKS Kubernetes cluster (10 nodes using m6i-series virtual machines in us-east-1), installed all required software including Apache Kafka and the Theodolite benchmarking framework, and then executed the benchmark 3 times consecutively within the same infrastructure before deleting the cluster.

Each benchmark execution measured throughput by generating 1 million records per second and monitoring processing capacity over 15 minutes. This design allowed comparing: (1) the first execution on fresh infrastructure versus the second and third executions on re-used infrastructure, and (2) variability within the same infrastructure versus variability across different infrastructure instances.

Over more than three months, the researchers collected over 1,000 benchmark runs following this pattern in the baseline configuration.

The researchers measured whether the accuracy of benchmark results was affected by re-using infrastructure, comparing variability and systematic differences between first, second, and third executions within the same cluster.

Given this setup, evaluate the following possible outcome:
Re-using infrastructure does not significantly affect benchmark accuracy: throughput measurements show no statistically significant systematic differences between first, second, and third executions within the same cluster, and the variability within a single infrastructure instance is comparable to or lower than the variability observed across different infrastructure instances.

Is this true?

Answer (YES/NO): NO